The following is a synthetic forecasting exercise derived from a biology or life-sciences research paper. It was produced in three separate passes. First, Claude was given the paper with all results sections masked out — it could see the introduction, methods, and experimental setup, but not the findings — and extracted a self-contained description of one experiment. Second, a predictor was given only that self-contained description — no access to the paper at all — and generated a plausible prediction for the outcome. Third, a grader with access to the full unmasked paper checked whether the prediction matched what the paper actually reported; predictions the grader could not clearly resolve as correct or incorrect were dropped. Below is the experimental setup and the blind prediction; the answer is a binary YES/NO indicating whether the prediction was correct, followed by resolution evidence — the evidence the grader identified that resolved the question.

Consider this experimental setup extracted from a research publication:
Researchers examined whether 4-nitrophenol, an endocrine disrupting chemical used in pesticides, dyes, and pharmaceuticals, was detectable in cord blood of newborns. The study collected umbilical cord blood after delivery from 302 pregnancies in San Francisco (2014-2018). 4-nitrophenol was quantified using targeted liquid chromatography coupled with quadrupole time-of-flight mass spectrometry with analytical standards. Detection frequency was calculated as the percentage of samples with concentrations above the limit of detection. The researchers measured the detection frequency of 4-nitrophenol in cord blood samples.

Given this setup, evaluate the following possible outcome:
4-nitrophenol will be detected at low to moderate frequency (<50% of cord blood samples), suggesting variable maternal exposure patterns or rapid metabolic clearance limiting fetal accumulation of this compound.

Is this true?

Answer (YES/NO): YES